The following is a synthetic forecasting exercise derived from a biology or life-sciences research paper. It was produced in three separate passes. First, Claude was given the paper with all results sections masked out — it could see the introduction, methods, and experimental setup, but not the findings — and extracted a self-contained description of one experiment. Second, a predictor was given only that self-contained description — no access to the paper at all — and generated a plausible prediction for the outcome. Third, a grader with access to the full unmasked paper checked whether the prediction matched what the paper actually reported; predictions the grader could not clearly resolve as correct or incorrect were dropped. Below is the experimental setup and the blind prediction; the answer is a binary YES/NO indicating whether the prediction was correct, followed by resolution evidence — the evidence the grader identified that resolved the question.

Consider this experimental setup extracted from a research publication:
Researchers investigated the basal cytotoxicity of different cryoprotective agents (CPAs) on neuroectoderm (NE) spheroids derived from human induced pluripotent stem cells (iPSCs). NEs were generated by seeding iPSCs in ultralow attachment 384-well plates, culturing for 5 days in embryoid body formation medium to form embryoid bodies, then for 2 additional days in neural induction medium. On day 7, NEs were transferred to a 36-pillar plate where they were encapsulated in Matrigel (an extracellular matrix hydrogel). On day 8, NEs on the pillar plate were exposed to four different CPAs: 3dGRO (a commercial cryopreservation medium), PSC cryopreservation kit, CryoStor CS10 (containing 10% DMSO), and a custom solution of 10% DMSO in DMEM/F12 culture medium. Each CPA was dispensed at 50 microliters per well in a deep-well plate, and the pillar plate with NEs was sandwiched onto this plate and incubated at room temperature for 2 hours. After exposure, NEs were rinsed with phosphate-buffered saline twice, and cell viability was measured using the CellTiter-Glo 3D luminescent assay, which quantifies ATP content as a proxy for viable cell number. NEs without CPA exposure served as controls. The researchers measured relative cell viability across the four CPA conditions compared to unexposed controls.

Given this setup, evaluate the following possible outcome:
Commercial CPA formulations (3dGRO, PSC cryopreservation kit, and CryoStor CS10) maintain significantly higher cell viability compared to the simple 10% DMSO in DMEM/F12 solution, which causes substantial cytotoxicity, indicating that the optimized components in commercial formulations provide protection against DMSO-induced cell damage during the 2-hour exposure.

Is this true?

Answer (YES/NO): NO